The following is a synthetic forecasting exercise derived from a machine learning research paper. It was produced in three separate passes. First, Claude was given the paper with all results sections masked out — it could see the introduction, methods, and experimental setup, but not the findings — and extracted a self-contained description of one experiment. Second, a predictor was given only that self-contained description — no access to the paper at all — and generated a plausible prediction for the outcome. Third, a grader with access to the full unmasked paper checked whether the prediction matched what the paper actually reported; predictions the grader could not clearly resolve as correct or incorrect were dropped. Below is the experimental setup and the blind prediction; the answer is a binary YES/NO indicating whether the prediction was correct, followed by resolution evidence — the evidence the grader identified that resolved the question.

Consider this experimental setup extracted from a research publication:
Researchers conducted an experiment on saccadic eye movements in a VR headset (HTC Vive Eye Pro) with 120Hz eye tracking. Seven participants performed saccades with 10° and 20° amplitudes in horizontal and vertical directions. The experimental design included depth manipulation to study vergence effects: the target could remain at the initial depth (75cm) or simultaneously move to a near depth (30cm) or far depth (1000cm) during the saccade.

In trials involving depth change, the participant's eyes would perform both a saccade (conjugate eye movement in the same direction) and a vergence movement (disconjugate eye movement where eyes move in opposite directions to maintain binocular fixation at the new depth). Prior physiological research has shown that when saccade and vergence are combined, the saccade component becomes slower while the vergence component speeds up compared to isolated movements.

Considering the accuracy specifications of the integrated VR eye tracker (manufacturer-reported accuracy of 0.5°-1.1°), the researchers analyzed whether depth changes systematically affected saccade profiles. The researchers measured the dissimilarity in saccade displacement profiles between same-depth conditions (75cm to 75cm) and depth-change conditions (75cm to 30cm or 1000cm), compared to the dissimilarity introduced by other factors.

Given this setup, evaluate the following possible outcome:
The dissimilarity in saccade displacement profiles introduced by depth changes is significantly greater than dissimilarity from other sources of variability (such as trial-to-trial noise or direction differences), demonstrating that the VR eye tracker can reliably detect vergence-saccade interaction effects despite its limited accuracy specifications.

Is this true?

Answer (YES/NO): NO